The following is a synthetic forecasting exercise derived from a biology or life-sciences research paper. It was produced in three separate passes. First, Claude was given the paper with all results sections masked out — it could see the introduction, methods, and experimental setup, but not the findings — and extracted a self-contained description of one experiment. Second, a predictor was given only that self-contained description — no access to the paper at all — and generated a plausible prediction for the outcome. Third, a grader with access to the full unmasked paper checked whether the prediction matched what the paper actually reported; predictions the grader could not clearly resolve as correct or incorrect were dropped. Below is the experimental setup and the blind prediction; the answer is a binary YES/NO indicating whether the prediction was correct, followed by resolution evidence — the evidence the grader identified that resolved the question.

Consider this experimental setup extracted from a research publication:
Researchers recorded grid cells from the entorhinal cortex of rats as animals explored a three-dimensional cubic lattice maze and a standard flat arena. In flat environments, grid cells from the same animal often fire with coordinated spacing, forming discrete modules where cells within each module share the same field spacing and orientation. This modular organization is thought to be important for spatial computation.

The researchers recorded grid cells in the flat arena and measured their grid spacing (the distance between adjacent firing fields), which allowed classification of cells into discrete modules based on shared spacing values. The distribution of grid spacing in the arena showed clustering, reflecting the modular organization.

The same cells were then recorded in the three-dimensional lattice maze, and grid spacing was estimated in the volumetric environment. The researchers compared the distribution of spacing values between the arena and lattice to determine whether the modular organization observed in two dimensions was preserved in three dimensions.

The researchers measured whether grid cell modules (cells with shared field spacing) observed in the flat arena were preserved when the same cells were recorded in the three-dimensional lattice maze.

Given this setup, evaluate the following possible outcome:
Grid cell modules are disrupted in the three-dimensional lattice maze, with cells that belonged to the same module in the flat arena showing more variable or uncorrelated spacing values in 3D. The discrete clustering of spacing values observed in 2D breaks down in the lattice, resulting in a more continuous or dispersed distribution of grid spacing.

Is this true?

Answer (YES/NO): YES